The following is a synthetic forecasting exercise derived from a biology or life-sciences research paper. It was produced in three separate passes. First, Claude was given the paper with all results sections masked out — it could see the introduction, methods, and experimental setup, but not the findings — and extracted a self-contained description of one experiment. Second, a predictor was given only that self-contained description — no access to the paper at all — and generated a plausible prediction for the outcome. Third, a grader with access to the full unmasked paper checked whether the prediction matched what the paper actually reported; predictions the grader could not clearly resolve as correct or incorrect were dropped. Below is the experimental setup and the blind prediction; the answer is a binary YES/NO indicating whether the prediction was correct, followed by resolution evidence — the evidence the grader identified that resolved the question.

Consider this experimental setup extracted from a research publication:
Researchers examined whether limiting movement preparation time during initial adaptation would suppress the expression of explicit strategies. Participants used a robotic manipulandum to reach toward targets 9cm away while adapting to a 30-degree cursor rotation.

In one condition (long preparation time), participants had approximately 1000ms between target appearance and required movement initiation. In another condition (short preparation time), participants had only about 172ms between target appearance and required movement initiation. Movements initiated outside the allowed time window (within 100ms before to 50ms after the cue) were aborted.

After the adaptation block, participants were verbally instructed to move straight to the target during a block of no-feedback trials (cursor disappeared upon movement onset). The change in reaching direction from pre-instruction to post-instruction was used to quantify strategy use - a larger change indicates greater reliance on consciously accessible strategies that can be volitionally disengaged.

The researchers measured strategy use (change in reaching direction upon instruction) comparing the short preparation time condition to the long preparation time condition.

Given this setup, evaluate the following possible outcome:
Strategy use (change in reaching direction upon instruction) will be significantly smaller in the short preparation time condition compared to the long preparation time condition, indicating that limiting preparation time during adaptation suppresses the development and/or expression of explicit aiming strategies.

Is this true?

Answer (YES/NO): YES